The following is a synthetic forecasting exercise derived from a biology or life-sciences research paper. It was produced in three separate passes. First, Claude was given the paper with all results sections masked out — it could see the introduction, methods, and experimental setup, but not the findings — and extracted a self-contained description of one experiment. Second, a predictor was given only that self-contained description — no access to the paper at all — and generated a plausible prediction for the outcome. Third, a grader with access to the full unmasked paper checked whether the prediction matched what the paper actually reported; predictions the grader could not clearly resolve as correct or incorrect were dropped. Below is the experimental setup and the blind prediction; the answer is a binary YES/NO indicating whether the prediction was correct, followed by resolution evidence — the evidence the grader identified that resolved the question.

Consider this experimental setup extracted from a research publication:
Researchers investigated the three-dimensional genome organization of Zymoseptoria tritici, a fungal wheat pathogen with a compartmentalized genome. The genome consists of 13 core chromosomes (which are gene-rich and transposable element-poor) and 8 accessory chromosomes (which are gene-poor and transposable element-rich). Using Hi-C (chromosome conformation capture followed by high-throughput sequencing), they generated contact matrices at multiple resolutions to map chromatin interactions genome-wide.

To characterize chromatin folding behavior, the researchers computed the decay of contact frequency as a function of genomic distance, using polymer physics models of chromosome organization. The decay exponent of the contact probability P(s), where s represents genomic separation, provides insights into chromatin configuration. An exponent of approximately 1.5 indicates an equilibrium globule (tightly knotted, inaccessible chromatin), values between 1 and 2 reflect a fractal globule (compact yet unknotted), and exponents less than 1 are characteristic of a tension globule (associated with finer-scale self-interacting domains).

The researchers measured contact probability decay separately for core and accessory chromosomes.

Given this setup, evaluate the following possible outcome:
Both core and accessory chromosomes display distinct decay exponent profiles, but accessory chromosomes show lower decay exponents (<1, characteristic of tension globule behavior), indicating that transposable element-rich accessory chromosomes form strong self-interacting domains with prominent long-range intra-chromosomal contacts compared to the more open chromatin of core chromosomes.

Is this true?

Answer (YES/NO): NO